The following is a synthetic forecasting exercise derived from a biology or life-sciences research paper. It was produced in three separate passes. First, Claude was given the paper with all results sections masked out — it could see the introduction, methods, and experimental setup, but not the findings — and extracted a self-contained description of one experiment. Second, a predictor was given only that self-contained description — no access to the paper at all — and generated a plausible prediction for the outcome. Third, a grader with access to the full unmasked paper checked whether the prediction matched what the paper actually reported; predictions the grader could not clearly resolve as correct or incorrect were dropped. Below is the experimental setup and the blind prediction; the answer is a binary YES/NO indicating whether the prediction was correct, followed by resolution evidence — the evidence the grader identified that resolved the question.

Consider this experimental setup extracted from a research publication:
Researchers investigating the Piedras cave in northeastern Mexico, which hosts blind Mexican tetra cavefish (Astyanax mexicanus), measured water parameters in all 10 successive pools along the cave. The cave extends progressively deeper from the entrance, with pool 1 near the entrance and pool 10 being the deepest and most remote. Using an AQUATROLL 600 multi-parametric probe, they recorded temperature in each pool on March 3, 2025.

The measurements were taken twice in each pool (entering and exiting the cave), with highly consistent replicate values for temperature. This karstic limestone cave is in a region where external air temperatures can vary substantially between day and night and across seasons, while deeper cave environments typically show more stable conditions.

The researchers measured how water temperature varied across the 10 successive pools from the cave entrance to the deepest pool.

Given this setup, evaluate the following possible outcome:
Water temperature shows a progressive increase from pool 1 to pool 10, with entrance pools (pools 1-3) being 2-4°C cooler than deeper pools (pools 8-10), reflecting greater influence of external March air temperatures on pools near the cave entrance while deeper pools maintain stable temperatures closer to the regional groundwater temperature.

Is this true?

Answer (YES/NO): NO